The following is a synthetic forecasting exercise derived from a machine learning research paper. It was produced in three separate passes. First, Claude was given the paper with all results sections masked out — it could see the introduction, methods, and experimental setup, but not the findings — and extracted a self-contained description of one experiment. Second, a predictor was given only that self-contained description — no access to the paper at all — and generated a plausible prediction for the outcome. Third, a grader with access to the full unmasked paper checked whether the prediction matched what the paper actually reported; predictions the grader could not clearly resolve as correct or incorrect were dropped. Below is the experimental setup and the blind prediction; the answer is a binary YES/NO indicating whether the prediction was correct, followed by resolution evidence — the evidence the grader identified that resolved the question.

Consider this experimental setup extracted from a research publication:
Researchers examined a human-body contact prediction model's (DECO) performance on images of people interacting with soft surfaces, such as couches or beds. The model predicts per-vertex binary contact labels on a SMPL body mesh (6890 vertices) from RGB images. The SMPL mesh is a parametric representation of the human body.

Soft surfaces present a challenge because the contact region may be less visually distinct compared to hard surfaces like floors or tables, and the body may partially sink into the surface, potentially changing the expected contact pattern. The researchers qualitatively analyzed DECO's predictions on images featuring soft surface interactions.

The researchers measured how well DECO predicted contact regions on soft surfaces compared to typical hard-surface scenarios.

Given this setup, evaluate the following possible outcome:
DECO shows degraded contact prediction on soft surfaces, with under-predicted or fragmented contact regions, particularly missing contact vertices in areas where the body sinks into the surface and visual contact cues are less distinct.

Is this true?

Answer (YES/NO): YES